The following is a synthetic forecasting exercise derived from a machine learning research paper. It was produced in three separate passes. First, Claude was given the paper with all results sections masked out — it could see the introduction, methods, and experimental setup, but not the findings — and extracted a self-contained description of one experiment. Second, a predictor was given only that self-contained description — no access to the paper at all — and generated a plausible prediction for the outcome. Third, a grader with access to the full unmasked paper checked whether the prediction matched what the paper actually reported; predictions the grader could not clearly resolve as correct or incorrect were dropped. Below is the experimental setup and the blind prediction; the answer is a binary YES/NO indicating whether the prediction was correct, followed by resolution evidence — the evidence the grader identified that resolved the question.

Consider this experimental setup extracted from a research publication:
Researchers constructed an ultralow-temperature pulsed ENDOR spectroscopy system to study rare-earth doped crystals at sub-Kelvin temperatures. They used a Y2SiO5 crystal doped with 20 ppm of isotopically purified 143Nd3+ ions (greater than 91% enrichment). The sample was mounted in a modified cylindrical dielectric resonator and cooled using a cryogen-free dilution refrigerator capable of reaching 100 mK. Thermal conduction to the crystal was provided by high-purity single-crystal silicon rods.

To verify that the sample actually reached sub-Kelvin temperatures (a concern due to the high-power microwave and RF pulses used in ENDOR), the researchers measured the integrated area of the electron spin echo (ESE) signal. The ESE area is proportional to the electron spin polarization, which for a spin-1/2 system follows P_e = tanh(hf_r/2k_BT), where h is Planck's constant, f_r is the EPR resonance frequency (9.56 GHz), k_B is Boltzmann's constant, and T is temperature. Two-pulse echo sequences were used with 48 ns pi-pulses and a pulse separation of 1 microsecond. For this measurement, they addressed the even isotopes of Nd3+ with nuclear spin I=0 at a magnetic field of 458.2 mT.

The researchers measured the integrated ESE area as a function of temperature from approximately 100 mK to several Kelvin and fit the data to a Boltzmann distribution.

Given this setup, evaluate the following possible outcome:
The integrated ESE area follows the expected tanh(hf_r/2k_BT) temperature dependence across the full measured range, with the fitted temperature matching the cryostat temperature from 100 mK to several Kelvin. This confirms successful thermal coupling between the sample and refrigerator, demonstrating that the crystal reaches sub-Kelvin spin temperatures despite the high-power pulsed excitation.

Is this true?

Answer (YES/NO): YES